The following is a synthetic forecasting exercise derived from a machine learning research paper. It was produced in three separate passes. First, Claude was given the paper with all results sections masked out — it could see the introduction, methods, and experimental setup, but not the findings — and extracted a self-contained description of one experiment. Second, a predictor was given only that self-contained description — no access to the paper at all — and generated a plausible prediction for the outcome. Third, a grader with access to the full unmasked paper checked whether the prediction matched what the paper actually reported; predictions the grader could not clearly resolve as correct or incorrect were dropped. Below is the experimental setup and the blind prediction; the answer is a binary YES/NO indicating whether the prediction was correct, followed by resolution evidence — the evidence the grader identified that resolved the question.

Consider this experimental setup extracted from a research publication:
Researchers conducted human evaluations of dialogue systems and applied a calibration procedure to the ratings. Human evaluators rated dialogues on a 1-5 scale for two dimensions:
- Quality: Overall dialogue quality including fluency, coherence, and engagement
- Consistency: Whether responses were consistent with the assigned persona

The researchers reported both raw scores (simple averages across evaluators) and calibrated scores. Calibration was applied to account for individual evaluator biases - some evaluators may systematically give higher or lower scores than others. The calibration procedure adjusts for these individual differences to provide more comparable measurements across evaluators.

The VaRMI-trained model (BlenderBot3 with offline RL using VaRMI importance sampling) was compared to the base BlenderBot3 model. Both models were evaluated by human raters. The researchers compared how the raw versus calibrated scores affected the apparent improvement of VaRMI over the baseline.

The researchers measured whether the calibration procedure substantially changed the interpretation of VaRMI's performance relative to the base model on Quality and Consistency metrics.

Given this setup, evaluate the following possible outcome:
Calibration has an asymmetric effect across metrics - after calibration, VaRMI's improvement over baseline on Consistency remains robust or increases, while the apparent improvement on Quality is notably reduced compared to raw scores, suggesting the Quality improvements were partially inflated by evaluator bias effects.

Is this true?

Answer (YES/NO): NO